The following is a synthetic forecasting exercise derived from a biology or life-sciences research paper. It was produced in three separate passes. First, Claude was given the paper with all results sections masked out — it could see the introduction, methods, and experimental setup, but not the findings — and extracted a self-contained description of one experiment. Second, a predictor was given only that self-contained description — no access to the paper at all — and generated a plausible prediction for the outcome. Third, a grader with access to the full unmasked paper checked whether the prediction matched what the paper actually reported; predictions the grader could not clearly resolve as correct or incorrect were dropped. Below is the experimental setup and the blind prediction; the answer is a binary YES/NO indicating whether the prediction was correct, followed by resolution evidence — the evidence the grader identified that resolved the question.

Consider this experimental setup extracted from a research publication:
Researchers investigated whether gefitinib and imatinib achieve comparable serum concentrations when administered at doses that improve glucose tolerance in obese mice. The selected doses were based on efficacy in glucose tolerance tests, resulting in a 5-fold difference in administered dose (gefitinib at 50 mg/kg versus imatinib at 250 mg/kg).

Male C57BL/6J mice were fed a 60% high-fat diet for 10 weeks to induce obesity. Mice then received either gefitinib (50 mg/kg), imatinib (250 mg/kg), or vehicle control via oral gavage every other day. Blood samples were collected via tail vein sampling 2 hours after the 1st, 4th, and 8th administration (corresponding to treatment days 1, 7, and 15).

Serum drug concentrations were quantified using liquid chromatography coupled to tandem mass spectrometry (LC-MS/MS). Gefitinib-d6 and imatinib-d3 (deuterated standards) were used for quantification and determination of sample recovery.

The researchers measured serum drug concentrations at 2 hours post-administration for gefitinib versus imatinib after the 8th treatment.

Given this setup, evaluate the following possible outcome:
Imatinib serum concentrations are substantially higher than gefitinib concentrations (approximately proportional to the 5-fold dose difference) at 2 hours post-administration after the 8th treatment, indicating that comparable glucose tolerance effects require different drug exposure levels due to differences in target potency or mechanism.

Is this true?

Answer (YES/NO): NO